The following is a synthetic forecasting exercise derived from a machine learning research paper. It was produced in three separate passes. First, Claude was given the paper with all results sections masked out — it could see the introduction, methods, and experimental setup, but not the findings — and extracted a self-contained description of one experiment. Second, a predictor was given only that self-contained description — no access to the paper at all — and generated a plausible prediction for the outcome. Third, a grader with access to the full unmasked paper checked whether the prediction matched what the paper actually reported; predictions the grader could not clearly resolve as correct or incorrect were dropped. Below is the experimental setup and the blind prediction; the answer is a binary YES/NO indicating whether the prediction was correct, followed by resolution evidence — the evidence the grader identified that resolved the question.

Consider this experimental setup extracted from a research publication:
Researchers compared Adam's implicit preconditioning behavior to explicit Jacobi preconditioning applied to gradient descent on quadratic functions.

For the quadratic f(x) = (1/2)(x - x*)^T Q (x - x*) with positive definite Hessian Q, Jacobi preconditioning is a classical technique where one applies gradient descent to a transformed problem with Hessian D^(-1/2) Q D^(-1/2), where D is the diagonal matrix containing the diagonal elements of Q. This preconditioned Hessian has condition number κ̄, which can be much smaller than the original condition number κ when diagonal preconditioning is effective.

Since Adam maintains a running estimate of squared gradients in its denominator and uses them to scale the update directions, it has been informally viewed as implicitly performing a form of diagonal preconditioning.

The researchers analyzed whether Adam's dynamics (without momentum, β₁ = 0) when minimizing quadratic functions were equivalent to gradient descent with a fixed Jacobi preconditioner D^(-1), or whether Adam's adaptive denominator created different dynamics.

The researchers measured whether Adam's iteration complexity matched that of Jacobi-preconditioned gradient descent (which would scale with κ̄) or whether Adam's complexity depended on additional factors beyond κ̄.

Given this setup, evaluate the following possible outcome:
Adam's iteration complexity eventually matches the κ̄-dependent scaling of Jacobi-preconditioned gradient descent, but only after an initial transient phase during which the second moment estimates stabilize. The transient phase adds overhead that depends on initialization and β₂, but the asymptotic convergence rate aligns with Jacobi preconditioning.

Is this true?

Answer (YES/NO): NO